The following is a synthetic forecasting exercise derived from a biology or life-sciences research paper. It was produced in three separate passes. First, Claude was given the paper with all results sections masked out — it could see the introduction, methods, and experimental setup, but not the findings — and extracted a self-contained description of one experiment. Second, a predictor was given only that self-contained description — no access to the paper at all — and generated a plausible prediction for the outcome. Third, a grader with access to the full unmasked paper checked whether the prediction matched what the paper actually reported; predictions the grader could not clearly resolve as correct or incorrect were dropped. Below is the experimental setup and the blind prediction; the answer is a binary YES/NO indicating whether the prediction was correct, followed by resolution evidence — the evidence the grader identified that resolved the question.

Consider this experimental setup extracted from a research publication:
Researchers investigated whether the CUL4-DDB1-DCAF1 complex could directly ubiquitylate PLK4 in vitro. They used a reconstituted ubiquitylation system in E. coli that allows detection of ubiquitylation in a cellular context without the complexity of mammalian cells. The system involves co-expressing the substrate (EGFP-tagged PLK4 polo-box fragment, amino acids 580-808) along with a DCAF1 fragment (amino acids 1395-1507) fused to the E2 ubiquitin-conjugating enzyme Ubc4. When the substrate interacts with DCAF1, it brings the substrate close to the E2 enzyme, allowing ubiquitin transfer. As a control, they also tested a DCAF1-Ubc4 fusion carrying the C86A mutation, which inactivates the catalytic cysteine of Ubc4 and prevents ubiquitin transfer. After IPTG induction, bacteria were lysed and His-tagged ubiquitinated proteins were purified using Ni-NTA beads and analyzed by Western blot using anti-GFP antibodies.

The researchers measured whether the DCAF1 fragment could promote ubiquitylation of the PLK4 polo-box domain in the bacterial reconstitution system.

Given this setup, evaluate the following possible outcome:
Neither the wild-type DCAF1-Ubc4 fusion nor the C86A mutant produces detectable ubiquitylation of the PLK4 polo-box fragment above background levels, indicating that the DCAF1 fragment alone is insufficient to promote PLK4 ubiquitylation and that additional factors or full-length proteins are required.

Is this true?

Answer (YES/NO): NO